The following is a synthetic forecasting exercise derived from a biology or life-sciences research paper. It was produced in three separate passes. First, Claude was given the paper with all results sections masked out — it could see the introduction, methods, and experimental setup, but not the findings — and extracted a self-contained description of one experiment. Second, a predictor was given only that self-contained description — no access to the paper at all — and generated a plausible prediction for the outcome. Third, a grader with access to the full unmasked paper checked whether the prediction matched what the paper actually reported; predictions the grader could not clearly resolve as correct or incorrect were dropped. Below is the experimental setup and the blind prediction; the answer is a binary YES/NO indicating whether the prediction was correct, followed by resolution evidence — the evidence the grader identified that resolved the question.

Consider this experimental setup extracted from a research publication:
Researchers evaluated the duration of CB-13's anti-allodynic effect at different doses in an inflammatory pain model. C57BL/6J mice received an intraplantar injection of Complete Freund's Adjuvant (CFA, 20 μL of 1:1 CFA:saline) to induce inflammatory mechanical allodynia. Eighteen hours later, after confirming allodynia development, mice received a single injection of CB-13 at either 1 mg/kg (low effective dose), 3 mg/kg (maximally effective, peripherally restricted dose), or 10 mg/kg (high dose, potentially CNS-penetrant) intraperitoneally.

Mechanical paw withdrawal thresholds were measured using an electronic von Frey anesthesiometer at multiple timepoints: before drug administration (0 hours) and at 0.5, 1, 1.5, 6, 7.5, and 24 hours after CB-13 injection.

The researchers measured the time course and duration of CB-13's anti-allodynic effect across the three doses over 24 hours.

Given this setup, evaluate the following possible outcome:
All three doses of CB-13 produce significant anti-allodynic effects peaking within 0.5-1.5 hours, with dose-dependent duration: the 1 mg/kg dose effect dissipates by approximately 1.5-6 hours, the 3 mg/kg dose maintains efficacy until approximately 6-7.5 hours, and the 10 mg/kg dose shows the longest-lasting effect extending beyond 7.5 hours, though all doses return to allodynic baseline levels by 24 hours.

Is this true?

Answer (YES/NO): NO